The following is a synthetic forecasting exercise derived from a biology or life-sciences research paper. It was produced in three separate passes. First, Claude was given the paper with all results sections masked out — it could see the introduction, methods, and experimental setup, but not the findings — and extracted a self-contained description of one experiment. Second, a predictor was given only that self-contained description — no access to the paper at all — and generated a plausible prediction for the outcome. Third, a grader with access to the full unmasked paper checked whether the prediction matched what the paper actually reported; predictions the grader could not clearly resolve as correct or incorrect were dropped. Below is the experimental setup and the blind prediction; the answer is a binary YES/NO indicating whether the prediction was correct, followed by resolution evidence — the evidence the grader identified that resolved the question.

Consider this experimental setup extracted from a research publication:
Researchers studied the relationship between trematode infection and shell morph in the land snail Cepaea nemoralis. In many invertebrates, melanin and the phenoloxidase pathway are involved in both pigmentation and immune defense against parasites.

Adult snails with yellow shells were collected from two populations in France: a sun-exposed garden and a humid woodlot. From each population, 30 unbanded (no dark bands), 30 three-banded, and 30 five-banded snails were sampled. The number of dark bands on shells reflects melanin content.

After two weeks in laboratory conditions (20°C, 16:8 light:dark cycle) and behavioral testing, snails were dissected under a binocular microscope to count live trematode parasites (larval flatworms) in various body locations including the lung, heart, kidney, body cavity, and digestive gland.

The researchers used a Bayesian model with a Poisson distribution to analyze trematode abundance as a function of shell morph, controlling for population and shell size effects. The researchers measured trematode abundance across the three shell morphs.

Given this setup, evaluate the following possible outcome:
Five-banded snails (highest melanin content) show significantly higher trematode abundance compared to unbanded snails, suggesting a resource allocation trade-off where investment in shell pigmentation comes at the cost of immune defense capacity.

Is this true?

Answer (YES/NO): NO